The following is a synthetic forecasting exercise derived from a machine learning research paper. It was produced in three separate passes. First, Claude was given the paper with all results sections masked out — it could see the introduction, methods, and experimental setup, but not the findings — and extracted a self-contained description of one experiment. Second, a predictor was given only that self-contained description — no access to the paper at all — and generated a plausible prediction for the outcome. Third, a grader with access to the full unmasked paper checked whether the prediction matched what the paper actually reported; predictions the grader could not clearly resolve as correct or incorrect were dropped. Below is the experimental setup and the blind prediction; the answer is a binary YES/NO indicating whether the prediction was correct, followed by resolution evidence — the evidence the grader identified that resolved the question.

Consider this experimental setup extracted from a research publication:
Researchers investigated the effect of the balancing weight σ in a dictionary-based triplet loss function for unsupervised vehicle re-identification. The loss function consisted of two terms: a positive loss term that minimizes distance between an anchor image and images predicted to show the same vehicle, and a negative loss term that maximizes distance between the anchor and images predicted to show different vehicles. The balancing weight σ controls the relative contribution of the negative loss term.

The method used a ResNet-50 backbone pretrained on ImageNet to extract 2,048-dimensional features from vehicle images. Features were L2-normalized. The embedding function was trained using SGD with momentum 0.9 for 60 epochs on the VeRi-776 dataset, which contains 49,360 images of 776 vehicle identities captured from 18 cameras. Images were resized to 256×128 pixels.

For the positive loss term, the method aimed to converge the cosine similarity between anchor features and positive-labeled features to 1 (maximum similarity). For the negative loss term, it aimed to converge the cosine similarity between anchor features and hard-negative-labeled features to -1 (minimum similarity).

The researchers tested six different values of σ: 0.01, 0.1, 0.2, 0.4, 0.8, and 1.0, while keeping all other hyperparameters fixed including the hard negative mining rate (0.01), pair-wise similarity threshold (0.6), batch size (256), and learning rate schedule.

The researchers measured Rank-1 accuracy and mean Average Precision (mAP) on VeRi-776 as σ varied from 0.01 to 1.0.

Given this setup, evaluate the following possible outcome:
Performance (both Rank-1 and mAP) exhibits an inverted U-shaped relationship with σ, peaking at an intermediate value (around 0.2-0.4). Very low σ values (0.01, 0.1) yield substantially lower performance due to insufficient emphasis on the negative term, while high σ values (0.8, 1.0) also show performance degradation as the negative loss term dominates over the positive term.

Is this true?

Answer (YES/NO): YES